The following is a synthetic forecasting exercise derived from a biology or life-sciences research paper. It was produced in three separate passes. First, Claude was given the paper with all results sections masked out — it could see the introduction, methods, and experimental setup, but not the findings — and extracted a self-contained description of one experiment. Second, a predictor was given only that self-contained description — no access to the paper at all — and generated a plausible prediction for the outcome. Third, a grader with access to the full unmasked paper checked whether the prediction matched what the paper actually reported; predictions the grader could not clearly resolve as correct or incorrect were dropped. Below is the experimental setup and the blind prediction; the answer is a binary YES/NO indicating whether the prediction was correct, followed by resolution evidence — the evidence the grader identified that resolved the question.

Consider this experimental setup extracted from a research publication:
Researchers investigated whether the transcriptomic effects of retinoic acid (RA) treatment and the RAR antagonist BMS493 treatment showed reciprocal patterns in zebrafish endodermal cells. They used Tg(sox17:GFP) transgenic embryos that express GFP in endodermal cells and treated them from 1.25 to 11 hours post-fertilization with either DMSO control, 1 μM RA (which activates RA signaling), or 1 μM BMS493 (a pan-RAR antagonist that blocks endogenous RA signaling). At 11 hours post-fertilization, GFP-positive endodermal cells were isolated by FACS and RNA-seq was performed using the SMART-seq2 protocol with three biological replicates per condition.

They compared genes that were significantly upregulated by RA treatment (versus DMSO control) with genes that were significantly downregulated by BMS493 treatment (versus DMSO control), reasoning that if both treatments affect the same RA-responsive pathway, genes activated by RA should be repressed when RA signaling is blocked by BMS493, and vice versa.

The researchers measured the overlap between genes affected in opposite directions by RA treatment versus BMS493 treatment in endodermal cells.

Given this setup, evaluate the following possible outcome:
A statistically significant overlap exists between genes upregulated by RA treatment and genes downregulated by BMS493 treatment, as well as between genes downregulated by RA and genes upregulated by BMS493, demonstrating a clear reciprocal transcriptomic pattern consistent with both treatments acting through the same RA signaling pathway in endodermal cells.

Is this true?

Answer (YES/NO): NO